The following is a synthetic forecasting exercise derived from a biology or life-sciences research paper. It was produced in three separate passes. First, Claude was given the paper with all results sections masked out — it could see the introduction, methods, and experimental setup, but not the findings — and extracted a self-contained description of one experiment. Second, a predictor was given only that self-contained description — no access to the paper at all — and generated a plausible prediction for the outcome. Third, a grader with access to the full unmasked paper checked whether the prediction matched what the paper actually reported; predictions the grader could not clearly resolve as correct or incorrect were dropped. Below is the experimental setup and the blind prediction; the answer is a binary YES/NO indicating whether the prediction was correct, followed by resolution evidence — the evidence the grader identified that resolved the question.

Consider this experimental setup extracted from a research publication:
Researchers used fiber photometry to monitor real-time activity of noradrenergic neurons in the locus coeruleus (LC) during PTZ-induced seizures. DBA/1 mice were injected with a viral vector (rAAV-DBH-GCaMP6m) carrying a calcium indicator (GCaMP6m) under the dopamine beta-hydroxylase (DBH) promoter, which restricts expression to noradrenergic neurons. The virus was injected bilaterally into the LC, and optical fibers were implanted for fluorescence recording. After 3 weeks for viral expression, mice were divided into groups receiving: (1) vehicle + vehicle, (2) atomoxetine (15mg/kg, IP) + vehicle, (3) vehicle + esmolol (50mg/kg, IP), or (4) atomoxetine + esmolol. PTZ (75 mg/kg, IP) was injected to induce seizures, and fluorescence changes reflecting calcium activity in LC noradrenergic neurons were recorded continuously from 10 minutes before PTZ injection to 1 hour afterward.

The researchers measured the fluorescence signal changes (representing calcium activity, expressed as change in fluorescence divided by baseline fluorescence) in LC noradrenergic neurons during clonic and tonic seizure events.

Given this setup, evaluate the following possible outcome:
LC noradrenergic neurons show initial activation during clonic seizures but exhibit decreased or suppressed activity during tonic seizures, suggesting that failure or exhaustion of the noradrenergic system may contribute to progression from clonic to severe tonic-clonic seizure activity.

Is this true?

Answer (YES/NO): NO